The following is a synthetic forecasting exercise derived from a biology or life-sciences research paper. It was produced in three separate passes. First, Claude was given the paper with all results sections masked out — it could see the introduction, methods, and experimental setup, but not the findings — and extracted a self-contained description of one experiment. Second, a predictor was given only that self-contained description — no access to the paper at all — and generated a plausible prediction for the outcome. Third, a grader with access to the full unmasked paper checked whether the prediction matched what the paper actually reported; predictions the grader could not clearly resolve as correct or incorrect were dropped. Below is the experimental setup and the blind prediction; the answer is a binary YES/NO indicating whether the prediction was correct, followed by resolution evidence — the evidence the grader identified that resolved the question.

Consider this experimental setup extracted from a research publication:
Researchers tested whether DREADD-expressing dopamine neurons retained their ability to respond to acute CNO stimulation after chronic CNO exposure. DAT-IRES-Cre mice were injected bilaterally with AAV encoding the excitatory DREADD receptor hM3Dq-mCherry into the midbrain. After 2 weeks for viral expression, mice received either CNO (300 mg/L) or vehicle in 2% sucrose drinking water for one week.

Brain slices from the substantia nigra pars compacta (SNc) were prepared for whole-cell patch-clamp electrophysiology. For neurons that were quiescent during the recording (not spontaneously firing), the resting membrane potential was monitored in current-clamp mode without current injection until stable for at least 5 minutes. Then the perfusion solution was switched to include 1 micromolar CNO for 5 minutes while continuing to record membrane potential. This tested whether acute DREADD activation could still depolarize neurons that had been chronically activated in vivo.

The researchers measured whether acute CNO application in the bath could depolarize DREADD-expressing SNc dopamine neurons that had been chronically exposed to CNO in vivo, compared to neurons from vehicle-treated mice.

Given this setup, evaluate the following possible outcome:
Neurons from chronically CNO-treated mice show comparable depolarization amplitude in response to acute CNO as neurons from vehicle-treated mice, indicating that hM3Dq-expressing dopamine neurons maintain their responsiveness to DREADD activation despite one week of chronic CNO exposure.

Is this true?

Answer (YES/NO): NO